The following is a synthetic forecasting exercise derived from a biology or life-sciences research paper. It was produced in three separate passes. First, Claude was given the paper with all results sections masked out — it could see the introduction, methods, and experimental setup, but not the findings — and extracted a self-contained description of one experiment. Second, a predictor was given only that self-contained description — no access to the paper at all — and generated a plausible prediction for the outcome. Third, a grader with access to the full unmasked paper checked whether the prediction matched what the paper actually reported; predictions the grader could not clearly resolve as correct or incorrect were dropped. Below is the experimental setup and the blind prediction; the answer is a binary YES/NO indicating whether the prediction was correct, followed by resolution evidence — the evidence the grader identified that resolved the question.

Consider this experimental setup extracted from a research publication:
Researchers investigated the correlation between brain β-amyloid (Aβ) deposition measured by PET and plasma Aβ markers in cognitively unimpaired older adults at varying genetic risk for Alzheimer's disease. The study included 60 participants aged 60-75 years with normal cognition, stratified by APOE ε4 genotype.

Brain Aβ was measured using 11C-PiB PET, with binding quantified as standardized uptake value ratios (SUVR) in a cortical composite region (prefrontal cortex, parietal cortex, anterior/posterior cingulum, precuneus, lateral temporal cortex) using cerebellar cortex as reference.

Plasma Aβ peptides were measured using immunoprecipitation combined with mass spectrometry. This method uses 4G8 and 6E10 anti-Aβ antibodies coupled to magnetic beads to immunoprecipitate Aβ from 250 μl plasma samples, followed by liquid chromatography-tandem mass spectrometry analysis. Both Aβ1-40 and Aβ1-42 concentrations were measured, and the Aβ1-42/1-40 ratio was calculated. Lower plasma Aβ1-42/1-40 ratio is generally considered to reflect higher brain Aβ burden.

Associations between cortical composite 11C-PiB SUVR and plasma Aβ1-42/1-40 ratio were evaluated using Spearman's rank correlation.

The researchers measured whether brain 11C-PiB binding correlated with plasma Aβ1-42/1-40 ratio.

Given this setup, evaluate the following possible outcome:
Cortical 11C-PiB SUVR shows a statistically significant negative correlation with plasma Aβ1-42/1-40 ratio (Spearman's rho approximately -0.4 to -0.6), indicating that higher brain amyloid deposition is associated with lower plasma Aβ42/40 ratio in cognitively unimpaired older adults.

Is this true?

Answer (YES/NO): NO